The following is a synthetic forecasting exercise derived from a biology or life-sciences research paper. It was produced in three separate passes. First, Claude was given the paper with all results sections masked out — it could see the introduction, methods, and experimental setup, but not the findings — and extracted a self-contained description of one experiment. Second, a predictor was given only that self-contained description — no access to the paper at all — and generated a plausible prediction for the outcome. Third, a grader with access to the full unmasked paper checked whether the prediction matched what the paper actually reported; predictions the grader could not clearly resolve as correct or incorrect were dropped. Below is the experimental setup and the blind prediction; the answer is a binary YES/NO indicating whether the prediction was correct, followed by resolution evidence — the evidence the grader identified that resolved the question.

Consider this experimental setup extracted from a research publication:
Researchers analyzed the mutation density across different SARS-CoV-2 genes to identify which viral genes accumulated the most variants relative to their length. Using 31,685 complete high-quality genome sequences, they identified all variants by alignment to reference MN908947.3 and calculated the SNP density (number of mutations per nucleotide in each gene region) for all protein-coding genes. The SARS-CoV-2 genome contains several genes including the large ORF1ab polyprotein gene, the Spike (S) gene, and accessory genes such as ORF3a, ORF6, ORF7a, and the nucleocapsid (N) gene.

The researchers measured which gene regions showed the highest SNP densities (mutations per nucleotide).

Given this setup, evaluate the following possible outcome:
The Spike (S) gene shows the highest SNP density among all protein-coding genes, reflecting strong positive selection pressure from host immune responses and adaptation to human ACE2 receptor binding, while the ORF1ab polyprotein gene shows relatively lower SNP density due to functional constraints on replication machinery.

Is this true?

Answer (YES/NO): NO